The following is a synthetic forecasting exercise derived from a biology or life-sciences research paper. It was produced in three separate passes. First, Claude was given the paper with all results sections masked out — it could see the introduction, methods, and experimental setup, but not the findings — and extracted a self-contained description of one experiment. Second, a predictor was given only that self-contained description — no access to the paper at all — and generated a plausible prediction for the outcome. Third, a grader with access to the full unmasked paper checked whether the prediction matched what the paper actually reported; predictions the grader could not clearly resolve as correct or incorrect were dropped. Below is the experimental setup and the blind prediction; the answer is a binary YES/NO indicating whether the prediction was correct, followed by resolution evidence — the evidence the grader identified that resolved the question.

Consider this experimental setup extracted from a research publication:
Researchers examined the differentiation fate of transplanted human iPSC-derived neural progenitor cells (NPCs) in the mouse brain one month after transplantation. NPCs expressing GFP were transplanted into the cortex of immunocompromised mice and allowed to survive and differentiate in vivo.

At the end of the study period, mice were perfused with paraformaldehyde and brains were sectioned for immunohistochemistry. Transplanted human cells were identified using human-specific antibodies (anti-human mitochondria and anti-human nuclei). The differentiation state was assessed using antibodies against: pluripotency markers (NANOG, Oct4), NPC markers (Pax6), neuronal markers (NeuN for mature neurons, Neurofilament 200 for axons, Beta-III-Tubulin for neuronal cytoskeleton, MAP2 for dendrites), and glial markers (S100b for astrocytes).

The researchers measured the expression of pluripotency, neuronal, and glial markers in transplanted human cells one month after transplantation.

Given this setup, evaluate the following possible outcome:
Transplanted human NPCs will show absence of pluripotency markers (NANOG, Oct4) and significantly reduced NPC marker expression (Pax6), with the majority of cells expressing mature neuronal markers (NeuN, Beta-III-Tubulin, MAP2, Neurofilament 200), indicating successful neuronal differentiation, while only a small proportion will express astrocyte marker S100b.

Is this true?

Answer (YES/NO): YES